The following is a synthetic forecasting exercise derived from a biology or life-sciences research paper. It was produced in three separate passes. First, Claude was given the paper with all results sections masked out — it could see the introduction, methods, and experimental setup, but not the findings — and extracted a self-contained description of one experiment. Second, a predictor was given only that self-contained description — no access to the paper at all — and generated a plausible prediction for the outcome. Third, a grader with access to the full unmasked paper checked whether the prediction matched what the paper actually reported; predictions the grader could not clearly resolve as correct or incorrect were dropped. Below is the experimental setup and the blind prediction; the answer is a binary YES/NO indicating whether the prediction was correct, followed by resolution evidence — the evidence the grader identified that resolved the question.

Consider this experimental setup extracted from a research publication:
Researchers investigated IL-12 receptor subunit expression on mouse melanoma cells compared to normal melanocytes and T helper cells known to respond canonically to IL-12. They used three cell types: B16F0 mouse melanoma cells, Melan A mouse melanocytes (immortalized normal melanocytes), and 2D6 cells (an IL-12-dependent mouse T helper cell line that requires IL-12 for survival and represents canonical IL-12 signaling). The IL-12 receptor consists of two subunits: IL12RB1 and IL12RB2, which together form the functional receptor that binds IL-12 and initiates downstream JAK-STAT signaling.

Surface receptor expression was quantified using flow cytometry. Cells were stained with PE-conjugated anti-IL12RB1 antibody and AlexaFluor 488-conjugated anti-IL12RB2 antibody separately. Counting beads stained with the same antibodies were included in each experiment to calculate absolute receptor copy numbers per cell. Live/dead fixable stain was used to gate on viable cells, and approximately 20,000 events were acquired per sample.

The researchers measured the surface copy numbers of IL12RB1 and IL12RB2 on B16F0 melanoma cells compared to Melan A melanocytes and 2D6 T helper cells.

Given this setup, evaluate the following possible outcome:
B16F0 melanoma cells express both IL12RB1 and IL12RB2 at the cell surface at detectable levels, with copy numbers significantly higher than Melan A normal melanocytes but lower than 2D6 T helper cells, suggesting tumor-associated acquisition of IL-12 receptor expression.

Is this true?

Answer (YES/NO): NO